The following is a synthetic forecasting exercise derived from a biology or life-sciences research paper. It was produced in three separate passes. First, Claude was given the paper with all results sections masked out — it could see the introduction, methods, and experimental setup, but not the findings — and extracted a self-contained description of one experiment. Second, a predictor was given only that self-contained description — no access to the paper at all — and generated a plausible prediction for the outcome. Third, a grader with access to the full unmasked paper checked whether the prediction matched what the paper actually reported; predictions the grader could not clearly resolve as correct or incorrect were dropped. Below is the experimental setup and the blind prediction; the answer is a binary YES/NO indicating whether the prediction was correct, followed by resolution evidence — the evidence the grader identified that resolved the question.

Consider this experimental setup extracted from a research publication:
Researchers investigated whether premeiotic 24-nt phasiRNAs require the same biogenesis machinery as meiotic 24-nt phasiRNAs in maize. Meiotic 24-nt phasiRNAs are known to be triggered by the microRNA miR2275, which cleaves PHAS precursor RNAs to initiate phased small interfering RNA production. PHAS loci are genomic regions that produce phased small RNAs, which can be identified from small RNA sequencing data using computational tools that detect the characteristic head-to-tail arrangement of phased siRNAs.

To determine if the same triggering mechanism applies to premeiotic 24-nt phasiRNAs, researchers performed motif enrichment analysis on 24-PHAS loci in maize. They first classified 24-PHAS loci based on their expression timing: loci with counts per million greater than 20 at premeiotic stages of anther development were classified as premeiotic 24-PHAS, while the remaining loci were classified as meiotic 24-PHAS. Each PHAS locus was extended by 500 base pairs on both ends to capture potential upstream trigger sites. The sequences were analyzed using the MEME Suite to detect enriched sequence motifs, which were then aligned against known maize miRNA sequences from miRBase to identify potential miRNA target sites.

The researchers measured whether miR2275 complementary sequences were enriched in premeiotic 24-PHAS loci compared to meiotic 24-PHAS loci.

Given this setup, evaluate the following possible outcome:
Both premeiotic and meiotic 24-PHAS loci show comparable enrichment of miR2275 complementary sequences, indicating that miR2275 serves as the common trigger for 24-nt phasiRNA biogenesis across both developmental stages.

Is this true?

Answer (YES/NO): NO